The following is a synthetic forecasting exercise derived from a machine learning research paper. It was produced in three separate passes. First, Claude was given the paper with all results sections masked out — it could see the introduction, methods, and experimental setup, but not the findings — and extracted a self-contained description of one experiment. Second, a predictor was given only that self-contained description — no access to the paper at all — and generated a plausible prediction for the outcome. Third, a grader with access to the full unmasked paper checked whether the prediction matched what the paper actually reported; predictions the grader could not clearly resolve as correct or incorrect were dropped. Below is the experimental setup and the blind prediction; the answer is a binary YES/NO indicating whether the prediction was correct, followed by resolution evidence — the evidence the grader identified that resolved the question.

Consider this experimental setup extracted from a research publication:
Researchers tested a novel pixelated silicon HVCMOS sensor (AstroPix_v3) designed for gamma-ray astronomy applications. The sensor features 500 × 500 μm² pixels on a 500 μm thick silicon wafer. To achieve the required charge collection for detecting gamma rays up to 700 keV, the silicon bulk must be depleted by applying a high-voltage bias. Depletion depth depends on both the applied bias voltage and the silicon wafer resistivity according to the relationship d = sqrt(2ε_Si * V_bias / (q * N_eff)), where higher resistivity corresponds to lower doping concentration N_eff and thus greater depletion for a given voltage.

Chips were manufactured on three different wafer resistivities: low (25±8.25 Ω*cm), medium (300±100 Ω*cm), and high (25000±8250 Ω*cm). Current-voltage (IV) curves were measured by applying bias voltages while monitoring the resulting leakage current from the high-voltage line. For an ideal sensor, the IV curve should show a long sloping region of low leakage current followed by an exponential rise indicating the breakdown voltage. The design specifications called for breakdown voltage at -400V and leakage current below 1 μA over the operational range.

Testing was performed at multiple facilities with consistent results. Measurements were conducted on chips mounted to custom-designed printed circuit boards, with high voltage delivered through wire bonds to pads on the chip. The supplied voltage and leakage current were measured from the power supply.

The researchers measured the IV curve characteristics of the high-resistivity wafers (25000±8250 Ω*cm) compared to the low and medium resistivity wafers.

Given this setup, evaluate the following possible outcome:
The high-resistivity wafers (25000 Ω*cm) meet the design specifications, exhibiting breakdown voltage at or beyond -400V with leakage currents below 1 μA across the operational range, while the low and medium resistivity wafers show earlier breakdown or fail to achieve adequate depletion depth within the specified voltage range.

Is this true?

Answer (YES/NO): NO